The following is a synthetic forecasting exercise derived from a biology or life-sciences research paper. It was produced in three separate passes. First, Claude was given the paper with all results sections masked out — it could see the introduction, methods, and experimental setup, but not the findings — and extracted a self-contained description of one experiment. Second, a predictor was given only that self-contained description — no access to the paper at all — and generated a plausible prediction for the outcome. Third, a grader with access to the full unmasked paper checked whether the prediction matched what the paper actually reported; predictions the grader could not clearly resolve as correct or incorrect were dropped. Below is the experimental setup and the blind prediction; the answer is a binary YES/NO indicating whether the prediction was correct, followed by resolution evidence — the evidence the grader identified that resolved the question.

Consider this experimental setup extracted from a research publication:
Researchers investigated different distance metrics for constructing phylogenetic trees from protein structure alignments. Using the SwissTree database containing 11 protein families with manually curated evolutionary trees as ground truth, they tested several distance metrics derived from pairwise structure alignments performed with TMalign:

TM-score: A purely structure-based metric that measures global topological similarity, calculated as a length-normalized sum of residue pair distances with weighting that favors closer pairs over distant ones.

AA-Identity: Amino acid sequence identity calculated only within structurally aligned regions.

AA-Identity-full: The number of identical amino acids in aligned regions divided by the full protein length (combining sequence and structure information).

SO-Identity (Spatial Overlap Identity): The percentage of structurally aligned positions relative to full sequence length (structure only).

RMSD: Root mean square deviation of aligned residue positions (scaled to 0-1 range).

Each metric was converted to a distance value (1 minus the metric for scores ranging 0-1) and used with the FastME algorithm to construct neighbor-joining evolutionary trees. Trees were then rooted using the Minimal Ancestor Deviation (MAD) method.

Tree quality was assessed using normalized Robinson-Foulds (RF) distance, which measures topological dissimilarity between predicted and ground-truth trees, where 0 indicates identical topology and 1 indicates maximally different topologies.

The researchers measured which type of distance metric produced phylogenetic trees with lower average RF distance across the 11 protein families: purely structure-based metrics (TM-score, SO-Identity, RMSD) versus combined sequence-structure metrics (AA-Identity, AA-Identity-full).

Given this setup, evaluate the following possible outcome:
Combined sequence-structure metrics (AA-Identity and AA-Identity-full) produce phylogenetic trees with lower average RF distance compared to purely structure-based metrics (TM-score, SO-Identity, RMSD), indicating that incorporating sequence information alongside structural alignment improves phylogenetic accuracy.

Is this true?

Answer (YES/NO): YES